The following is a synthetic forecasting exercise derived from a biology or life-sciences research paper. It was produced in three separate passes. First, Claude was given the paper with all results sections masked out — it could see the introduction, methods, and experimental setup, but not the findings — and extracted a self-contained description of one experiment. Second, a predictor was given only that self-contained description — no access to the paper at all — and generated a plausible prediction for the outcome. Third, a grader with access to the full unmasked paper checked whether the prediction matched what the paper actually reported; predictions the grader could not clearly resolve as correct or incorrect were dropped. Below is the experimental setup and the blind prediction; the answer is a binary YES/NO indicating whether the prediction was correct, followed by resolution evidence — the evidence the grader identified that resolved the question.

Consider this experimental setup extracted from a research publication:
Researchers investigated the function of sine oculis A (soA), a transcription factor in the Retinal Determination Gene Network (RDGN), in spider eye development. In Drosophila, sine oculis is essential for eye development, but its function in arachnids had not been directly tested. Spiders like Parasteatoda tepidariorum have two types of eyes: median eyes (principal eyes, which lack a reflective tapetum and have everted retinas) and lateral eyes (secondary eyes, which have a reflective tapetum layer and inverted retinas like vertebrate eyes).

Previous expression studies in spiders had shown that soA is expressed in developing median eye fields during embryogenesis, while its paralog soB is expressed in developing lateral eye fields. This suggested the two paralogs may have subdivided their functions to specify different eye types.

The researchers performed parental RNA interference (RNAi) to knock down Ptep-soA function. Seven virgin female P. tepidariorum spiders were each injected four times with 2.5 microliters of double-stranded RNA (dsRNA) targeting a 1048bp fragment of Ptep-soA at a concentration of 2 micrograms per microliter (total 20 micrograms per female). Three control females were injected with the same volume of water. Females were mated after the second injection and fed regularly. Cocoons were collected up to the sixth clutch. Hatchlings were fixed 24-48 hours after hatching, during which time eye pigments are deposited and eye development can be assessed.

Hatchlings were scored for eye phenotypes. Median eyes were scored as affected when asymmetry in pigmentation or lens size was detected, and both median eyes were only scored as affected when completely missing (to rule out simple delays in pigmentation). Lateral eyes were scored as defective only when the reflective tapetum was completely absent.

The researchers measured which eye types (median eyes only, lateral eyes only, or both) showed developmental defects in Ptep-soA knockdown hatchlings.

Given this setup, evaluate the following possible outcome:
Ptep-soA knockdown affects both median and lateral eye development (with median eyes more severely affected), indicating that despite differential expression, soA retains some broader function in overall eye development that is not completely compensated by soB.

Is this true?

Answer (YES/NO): YES